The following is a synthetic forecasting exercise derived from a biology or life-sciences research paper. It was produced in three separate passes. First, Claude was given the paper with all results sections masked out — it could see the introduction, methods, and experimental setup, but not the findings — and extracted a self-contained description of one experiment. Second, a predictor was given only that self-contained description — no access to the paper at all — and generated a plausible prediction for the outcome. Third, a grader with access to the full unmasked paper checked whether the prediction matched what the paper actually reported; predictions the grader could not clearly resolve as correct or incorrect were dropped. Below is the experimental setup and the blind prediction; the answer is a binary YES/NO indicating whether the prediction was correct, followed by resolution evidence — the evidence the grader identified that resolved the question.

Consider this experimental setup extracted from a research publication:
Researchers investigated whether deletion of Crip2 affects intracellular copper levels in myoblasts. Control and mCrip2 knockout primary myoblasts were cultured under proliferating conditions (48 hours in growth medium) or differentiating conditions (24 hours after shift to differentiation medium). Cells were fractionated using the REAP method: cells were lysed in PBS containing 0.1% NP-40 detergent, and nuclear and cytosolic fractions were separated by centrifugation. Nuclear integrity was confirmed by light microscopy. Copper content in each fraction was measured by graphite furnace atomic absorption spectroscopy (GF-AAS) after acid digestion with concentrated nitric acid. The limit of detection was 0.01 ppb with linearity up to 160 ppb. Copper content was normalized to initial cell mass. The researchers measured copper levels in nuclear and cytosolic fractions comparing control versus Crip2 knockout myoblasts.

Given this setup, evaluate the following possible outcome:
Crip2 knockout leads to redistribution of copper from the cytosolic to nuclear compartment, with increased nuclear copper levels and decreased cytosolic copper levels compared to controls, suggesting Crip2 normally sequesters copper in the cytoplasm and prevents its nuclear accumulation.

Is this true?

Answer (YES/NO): NO